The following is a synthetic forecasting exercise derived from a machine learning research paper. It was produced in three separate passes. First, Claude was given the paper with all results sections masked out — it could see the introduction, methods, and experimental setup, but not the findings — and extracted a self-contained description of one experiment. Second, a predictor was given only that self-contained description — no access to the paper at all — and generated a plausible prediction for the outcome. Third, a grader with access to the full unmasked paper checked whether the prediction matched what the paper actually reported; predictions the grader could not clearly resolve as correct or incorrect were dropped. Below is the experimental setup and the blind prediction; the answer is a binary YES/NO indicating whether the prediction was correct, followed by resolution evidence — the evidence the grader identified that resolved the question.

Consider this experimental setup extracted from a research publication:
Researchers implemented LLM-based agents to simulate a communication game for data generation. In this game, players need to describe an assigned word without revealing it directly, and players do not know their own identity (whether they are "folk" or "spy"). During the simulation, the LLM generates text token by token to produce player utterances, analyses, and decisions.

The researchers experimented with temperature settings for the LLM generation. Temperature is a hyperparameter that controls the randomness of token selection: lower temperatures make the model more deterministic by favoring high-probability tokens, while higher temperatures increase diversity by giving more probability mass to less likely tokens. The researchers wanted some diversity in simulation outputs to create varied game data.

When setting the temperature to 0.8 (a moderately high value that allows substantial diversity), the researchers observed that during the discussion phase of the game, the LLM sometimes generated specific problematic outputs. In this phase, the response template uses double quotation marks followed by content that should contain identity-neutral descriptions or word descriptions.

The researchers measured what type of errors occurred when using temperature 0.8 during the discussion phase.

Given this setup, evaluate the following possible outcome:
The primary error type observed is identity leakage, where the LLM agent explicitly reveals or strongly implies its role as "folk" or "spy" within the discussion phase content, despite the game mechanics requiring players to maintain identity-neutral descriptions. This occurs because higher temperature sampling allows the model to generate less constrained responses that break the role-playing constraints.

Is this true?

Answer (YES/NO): NO